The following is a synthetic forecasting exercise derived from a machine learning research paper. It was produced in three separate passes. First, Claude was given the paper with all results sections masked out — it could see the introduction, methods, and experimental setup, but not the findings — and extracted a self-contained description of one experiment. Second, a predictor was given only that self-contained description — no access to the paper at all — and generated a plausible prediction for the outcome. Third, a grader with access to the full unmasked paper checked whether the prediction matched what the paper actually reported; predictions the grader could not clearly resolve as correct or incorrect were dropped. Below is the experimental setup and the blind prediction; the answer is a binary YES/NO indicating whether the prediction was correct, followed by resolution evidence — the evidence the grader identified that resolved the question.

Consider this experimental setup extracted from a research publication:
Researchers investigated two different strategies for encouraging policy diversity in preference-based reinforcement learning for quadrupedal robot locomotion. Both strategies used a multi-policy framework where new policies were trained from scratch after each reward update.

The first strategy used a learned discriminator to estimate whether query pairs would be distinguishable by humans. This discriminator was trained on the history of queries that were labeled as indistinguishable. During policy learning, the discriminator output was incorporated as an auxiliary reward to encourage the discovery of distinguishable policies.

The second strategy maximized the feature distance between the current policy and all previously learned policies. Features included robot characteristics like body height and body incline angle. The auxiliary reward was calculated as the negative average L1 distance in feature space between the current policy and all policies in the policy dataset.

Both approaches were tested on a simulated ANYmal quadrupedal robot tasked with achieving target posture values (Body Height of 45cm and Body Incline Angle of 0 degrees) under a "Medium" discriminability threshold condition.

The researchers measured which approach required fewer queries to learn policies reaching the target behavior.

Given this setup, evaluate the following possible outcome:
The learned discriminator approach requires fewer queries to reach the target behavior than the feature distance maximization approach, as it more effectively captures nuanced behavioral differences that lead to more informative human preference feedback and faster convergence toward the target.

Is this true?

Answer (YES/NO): YES